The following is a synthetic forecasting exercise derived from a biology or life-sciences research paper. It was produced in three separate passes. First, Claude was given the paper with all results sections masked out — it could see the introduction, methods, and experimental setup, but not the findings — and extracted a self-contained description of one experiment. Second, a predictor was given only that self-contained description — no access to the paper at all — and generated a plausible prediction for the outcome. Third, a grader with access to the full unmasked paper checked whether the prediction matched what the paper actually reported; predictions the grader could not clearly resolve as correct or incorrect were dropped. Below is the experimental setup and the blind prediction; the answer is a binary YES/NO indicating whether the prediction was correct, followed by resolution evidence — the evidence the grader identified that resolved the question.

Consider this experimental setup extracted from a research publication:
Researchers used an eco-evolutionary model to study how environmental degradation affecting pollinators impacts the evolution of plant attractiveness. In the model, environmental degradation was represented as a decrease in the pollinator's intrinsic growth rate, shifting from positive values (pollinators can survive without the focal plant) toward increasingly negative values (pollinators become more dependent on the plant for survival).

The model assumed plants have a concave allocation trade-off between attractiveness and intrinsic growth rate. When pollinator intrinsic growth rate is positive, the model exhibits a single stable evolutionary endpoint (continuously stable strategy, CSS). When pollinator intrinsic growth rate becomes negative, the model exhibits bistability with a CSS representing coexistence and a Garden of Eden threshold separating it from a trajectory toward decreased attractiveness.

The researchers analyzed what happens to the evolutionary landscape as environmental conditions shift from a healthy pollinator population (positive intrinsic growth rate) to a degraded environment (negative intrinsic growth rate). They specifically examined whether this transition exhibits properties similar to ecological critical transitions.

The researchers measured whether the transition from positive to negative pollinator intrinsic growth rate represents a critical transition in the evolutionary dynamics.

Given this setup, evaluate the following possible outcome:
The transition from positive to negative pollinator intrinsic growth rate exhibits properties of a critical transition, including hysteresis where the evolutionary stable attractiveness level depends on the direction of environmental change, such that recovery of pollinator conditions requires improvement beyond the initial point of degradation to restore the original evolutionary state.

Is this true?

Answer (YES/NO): YES